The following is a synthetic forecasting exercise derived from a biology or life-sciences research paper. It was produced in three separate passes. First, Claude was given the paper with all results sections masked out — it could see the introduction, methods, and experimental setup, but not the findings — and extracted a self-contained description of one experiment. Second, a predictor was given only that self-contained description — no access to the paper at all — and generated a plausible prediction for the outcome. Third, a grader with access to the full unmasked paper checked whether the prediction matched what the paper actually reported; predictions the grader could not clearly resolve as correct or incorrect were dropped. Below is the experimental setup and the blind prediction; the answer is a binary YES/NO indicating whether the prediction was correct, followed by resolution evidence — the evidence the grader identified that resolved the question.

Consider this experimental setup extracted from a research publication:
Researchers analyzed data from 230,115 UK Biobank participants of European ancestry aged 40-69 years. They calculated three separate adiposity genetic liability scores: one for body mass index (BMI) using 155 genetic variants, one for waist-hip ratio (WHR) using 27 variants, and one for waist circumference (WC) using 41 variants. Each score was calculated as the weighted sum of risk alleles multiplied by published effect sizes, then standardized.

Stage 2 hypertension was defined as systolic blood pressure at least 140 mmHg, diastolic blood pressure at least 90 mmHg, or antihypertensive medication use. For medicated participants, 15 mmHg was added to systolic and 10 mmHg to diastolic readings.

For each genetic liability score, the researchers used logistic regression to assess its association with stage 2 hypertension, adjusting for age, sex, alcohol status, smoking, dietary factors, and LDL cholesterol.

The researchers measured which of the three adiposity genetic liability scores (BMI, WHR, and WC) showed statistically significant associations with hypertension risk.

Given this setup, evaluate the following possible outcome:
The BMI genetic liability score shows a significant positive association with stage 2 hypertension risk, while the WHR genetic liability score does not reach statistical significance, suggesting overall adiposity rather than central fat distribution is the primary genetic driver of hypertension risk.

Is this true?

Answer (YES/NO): NO